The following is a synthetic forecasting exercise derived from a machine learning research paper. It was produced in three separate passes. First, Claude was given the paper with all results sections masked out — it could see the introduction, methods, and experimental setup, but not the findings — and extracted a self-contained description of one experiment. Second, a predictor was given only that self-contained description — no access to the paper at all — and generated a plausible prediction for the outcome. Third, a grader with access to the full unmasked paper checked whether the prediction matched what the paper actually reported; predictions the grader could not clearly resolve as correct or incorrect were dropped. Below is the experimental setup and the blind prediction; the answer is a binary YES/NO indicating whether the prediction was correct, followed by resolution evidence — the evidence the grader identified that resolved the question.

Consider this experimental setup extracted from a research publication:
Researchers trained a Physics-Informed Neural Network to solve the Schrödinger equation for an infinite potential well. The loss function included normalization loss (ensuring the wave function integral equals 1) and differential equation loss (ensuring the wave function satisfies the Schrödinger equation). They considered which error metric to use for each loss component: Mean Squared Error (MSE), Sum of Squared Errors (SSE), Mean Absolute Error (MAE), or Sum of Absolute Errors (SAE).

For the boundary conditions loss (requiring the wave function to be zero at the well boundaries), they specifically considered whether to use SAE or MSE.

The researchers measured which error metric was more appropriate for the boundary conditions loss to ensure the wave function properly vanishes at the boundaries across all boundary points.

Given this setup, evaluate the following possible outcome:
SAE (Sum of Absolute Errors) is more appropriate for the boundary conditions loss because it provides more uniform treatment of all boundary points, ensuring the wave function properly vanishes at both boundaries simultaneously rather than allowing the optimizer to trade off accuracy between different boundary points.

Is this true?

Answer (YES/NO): YES